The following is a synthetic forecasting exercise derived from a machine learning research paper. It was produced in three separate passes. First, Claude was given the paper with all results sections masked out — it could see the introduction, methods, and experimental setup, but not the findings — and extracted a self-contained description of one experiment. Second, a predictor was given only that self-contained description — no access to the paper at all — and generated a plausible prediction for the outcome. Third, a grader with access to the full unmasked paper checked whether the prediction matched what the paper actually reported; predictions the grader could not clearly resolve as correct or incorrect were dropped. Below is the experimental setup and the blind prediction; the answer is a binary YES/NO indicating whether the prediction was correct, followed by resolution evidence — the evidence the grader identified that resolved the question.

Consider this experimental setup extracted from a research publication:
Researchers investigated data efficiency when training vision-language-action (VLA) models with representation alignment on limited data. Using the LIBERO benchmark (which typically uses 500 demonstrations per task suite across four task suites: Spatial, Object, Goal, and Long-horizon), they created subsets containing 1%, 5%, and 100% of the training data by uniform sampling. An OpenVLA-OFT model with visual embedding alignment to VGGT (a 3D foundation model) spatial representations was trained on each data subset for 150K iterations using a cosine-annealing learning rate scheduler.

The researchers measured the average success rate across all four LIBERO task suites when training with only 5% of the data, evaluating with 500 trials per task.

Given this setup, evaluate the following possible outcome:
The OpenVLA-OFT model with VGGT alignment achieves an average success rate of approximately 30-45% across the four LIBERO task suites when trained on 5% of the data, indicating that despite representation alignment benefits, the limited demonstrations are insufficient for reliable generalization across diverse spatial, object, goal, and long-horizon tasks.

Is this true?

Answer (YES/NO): NO